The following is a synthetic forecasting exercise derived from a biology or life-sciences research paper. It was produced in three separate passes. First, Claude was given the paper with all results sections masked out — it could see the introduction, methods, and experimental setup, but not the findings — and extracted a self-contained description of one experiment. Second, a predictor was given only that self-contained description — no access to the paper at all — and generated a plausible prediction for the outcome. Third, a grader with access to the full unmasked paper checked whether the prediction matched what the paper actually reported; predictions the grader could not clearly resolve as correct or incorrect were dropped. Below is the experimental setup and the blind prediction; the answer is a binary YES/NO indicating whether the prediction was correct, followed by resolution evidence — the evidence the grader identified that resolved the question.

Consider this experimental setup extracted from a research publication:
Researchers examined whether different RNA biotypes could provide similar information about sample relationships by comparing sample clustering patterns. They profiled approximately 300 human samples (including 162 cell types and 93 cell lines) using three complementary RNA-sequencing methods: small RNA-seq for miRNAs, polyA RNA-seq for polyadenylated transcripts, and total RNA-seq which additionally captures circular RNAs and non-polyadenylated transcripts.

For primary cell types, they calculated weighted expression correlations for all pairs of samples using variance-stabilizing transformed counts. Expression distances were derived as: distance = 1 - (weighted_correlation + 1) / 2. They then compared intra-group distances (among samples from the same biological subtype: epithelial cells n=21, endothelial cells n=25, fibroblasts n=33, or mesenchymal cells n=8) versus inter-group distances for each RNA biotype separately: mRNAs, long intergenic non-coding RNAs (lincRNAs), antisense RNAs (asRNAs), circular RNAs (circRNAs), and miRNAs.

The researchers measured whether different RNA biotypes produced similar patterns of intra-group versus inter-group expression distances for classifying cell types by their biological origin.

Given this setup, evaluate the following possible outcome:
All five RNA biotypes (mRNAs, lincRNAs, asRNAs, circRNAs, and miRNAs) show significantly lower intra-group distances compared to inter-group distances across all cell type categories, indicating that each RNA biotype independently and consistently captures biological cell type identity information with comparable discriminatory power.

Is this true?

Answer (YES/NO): NO